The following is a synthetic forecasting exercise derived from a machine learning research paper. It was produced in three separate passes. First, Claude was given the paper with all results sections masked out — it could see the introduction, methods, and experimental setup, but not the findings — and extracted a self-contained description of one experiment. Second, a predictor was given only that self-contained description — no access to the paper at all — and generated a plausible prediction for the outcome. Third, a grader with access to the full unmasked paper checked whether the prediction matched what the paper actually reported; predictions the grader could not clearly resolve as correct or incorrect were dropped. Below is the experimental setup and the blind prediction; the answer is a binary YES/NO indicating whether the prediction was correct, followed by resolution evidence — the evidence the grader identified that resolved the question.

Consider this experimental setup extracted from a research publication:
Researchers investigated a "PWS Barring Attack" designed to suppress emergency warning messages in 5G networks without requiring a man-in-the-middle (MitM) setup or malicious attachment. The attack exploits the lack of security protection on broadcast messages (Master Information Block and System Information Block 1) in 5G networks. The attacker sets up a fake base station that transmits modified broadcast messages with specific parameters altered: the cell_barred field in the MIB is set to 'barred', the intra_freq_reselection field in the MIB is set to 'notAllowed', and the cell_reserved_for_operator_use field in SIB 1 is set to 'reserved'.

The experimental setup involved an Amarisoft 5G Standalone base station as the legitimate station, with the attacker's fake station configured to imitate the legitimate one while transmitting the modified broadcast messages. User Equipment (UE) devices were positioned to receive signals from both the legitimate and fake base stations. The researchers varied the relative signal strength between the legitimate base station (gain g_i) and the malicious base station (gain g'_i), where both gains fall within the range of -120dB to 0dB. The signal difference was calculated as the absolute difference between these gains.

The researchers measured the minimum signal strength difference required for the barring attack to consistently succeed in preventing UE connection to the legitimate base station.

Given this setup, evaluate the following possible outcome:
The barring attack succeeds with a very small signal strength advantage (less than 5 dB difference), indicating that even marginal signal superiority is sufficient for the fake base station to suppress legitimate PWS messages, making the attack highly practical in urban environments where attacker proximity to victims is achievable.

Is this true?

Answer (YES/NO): NO